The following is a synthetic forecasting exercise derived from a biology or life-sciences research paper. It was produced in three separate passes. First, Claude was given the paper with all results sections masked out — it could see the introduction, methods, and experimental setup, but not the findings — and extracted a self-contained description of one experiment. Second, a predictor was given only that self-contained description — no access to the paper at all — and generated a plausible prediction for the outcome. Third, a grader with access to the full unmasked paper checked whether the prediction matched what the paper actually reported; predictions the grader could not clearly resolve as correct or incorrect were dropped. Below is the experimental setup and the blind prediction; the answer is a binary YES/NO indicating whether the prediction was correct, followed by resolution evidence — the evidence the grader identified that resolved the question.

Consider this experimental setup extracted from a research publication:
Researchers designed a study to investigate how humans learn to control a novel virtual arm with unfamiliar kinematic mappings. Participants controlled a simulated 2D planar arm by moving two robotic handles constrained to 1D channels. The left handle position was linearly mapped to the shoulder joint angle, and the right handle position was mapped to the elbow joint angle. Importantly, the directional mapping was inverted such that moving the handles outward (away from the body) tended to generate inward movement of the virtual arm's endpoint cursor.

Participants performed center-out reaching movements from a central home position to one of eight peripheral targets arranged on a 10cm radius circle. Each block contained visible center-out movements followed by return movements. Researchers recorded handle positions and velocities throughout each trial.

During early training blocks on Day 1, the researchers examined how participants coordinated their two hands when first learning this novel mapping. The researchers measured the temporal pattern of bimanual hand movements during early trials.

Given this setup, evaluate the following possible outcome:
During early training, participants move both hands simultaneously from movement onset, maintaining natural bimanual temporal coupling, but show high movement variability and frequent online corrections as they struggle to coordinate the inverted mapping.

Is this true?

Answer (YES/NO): NO